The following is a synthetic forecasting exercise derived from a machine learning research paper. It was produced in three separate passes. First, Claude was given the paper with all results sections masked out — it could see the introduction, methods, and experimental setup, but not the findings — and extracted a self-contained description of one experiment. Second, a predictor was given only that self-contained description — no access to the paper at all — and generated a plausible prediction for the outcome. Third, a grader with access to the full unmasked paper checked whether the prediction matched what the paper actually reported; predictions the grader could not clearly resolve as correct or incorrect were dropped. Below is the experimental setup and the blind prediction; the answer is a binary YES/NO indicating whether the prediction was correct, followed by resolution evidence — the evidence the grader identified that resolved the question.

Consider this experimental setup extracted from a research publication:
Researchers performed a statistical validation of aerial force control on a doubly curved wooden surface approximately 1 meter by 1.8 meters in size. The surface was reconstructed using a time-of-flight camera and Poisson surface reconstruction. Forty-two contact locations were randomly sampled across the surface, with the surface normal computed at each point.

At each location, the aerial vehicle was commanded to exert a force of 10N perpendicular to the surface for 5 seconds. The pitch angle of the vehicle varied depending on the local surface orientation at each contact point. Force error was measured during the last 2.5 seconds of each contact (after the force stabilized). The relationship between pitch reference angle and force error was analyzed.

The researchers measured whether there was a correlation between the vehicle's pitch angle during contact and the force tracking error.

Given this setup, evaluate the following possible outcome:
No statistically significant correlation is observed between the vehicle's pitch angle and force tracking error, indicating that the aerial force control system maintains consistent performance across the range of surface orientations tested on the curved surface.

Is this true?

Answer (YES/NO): NO